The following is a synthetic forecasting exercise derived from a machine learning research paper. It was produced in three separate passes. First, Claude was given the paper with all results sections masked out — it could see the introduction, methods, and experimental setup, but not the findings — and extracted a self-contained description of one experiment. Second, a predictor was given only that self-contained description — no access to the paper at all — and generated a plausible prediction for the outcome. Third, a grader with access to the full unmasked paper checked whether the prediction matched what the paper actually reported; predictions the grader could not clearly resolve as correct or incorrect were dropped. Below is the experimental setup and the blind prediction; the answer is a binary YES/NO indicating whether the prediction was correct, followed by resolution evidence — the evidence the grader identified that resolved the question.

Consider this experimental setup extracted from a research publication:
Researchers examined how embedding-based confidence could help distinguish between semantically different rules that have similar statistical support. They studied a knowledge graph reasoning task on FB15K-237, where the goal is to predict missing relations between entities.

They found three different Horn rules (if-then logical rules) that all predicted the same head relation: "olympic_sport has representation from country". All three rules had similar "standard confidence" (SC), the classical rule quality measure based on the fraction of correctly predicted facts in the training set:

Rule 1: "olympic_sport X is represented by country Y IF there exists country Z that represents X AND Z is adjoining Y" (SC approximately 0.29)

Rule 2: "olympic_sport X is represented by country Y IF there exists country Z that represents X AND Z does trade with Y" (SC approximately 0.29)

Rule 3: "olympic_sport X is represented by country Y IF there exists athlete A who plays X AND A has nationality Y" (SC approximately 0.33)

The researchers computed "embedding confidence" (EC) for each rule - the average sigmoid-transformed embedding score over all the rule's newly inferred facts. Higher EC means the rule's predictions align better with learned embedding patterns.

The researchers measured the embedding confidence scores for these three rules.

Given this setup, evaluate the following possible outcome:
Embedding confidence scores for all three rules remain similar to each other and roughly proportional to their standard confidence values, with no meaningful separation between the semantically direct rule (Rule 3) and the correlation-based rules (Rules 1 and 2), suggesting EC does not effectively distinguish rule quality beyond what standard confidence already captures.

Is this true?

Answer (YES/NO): NO